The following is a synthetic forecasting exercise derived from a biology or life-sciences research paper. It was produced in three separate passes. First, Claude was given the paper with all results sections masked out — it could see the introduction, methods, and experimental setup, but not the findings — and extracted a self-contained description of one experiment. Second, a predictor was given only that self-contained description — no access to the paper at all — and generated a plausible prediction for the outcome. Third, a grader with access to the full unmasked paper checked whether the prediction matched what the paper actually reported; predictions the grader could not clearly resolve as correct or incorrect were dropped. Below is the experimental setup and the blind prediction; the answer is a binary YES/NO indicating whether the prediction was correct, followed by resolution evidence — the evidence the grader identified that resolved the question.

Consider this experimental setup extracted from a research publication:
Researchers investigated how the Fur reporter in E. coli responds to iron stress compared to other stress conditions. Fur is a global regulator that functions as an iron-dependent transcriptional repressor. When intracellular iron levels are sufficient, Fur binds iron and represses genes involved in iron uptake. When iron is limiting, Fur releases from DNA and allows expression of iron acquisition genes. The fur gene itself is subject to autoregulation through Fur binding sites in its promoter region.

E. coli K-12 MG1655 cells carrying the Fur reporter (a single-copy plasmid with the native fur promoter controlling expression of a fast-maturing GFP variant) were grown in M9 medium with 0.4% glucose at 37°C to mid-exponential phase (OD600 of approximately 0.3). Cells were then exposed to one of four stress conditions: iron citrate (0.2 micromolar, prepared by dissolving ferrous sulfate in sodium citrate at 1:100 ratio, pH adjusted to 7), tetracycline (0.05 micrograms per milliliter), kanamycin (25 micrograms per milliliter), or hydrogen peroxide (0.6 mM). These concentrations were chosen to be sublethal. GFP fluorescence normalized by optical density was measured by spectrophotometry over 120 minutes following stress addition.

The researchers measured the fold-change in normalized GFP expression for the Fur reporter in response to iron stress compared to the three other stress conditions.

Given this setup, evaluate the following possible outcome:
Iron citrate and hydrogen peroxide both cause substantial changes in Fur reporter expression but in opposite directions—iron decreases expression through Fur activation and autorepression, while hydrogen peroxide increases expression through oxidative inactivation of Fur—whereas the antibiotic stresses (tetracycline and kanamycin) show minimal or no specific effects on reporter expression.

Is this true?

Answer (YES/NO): NO